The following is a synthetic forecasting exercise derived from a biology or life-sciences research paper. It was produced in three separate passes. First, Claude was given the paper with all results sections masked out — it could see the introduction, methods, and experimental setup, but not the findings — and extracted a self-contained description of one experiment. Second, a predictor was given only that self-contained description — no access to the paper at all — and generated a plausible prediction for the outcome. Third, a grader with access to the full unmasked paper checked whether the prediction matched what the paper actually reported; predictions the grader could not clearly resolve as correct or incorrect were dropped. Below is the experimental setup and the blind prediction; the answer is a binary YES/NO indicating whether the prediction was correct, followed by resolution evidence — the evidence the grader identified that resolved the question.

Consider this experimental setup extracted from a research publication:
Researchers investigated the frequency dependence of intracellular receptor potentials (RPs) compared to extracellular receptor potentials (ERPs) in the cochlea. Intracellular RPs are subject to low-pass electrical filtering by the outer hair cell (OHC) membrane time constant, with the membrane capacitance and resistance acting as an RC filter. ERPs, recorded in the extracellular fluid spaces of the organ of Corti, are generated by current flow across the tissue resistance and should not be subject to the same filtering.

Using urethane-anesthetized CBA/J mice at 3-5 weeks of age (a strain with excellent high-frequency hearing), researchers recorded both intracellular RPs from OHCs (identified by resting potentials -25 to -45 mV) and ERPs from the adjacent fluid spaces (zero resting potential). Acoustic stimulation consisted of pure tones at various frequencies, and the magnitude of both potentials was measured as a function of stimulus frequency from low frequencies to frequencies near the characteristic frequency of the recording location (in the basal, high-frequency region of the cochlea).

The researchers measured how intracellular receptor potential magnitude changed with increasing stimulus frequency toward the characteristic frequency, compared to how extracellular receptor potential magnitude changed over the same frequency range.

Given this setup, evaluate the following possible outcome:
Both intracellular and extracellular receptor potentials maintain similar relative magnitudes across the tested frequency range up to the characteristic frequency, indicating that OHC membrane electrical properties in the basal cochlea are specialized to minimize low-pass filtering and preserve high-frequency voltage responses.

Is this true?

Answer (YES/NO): NO